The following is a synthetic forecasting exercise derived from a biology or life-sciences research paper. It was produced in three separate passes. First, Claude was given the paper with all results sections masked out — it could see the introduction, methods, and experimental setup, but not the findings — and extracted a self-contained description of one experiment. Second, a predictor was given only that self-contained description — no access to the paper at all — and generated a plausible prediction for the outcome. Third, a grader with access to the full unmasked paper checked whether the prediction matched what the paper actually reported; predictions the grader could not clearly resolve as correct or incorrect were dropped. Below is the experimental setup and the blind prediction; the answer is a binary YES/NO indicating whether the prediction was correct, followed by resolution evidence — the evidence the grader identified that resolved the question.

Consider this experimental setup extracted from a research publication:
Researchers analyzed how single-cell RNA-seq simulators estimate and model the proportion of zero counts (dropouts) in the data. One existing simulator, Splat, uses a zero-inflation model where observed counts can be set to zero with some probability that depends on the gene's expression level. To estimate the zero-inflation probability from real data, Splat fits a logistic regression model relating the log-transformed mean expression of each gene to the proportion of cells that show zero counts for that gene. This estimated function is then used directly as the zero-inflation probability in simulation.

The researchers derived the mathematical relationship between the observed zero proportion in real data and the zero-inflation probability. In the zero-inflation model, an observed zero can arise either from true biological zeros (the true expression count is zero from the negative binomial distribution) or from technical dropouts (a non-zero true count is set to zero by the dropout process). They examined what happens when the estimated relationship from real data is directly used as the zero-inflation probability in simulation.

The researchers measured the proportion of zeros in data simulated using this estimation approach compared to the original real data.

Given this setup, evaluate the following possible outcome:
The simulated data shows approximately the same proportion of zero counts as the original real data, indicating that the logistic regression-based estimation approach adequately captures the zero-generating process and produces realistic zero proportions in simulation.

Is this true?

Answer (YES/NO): NO